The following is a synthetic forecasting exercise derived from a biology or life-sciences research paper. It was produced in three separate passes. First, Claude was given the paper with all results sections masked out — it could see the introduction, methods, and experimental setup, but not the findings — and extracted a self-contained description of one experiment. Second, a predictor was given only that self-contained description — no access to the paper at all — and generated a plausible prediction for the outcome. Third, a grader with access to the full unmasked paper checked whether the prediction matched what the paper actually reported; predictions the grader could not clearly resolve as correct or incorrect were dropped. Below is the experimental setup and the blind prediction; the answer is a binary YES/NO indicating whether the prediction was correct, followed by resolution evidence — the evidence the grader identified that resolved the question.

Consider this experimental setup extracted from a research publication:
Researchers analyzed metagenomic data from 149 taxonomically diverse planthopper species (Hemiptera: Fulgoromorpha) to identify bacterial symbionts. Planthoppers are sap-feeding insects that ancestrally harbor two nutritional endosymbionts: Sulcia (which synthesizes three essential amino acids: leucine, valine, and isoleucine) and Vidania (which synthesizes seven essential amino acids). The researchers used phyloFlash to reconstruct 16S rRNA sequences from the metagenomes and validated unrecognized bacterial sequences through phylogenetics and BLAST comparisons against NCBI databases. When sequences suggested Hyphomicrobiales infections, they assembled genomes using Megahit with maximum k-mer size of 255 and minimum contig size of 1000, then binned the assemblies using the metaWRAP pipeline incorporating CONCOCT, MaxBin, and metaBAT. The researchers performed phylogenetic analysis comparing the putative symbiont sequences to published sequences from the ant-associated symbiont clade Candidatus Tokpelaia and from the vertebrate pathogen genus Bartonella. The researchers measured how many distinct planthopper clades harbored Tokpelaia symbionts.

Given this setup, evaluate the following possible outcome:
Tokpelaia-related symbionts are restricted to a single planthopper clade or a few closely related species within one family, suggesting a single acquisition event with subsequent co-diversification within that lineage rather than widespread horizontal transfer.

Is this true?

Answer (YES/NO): NO